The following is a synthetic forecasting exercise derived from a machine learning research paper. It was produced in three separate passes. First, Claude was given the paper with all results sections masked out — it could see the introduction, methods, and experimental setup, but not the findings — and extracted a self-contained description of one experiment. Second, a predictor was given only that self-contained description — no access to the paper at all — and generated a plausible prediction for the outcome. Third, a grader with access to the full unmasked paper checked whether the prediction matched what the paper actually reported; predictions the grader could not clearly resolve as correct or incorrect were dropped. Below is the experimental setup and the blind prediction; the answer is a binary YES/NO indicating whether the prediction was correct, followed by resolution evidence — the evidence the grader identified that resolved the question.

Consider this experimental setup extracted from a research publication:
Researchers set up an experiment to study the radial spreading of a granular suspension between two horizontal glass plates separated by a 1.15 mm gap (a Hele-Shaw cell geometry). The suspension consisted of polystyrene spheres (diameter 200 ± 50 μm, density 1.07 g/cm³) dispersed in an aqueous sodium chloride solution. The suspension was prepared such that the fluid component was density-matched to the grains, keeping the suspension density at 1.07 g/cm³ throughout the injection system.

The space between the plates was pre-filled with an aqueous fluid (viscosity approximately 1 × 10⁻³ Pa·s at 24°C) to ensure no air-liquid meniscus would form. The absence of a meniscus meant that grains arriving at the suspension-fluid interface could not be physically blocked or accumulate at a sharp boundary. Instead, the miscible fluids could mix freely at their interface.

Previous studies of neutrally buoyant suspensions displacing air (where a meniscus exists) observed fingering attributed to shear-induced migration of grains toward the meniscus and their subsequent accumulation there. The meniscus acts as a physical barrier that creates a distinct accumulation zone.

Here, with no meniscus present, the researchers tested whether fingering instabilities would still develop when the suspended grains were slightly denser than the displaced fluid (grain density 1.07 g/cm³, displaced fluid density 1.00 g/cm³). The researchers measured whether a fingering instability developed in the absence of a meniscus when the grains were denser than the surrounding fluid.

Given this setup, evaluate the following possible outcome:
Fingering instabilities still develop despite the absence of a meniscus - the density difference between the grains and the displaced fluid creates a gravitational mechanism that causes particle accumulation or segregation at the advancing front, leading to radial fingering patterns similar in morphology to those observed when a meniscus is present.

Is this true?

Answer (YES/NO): YES